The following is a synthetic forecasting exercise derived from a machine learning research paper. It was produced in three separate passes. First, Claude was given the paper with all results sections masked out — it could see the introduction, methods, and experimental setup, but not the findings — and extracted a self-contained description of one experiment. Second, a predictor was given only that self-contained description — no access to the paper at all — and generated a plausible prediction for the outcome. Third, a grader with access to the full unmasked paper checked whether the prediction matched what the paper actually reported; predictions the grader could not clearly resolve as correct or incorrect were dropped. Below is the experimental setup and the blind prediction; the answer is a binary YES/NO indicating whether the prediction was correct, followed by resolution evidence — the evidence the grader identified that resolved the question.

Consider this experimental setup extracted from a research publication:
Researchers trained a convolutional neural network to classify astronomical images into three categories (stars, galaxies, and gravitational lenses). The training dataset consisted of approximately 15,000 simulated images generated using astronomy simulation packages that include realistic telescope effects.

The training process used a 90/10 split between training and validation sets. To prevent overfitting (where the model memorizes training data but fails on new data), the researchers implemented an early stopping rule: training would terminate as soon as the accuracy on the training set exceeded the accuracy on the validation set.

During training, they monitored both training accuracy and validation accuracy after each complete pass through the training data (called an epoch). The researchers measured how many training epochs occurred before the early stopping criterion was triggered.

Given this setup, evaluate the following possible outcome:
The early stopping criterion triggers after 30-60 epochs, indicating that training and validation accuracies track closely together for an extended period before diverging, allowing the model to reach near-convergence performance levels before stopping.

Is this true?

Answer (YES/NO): NO